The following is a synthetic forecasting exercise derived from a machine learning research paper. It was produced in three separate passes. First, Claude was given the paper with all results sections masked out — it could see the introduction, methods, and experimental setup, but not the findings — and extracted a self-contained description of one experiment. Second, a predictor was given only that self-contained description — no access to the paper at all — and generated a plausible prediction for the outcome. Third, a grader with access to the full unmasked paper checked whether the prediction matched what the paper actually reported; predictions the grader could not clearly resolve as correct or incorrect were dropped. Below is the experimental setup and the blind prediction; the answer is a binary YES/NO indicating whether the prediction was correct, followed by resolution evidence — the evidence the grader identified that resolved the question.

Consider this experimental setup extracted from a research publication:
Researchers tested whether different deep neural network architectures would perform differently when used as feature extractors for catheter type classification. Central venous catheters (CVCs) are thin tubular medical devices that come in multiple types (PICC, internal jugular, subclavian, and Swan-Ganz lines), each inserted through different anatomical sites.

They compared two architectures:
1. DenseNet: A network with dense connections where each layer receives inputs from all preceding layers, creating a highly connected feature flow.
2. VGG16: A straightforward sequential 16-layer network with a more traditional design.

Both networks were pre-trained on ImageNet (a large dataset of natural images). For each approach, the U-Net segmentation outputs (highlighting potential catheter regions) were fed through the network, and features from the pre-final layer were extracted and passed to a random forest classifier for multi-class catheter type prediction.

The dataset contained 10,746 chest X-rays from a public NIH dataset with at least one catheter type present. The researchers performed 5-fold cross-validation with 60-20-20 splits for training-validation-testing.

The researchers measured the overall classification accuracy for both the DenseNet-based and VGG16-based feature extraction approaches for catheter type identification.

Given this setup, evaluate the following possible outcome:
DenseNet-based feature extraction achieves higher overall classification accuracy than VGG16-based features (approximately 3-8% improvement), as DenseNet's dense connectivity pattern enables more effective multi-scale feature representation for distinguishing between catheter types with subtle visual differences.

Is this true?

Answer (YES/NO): NO